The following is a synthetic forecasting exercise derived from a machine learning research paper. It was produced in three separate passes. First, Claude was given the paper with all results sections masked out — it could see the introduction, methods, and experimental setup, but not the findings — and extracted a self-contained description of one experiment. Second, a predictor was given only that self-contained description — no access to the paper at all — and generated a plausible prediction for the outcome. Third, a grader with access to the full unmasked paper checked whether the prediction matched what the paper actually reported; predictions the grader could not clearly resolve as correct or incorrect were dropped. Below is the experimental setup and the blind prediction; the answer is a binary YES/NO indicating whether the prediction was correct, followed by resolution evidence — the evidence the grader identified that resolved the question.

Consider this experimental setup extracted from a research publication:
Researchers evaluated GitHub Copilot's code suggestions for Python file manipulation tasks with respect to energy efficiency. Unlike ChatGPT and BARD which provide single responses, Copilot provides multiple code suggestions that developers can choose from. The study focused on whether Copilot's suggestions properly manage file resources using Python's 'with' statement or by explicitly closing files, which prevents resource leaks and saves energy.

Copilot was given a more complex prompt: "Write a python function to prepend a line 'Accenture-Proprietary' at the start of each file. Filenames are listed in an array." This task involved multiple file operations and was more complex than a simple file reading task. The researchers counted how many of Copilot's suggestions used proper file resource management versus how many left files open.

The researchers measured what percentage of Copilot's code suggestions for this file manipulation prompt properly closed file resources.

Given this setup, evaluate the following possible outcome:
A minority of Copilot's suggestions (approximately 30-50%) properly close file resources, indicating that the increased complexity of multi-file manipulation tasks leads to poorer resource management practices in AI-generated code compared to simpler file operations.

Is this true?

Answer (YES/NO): NO